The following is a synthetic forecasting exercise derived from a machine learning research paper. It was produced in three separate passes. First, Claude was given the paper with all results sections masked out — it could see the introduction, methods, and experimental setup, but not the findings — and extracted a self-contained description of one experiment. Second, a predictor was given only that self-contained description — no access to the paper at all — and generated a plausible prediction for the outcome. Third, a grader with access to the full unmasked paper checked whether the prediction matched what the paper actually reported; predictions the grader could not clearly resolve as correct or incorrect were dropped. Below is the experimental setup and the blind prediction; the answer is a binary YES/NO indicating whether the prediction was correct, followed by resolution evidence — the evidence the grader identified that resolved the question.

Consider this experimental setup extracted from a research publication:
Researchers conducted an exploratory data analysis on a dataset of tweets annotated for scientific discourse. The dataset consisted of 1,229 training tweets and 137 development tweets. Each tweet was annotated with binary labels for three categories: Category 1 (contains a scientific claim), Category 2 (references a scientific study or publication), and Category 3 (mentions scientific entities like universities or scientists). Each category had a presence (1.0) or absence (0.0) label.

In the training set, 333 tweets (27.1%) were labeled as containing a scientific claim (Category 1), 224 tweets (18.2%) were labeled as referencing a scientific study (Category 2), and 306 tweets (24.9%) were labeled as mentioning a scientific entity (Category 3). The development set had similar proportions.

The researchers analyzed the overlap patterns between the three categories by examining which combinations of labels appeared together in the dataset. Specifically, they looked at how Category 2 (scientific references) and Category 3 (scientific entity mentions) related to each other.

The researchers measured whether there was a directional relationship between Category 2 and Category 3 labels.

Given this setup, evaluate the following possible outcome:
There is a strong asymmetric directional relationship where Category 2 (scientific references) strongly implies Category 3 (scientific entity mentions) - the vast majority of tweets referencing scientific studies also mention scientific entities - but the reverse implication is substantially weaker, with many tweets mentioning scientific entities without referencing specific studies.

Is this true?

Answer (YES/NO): NO